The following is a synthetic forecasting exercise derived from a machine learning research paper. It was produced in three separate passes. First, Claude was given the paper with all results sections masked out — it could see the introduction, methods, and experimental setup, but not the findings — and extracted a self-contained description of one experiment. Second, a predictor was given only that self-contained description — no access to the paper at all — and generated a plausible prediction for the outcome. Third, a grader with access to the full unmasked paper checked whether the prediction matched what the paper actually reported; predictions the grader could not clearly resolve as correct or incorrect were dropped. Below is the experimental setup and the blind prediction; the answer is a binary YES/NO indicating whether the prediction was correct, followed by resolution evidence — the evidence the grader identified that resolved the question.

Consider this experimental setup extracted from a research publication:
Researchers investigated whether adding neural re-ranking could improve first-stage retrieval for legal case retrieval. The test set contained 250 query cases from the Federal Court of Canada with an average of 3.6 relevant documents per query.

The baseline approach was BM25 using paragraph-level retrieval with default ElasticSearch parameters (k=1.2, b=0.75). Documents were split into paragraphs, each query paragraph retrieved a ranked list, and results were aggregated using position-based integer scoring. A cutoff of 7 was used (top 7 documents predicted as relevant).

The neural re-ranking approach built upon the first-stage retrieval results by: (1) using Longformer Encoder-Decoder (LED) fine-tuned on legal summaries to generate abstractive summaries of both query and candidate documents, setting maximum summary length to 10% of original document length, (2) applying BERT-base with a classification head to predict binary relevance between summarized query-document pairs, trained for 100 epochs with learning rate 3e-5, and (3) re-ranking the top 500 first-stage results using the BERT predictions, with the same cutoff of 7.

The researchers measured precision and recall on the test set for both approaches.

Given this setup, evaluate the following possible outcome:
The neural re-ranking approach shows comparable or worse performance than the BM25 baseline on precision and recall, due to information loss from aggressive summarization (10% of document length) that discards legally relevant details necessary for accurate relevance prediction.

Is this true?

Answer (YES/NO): YES